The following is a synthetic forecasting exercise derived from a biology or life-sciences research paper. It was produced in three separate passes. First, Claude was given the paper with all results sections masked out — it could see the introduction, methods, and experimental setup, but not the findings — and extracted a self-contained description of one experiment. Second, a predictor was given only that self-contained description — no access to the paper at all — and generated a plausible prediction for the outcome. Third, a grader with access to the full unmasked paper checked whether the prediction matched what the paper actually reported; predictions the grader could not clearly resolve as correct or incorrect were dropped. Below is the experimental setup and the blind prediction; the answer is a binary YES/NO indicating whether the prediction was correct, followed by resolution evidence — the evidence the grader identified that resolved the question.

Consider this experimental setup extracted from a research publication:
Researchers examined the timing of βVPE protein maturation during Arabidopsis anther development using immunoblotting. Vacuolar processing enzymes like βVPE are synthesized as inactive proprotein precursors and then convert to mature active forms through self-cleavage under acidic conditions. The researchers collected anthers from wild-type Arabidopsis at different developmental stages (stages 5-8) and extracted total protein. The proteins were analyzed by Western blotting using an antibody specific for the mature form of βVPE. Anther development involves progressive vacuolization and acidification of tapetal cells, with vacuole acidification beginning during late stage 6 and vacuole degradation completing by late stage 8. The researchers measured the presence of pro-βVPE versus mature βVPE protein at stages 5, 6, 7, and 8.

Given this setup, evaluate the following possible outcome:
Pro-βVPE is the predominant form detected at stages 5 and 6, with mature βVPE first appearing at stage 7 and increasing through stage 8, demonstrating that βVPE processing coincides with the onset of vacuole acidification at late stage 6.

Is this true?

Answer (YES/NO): YES